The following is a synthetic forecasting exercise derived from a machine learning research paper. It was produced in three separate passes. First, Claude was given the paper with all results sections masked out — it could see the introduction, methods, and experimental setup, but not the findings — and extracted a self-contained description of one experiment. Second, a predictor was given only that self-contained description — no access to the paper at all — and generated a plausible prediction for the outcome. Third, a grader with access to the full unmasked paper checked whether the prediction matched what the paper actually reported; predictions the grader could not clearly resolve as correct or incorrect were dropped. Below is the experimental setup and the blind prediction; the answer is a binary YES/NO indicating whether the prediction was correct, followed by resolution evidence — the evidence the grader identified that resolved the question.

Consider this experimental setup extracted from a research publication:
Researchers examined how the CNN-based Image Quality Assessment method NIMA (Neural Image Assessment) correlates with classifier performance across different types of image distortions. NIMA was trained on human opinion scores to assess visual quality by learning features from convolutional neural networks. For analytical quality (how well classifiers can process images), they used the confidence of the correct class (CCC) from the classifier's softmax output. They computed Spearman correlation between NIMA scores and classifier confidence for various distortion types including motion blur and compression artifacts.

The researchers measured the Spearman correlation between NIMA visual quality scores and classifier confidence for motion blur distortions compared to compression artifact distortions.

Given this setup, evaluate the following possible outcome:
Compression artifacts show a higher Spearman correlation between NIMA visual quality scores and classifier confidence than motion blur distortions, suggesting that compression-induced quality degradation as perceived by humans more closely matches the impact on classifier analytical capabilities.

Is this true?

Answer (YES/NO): YES